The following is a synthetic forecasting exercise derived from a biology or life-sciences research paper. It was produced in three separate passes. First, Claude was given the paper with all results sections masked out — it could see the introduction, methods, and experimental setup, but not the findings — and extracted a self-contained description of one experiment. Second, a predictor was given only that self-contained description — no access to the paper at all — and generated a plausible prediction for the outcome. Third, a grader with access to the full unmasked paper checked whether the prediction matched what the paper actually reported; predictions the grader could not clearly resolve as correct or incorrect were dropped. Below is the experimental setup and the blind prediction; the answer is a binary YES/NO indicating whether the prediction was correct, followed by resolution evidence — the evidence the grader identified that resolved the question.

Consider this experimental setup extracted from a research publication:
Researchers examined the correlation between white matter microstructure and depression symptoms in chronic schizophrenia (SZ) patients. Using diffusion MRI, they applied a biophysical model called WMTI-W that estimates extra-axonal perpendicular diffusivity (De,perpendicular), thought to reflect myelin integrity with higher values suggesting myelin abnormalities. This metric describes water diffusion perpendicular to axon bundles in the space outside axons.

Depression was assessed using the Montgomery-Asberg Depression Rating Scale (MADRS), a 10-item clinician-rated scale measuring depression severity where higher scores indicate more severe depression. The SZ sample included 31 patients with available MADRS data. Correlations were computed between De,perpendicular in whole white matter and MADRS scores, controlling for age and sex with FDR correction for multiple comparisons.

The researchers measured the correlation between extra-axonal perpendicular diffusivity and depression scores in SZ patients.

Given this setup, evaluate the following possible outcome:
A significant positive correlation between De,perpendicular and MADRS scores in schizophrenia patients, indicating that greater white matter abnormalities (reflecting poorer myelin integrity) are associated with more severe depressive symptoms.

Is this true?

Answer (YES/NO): NO